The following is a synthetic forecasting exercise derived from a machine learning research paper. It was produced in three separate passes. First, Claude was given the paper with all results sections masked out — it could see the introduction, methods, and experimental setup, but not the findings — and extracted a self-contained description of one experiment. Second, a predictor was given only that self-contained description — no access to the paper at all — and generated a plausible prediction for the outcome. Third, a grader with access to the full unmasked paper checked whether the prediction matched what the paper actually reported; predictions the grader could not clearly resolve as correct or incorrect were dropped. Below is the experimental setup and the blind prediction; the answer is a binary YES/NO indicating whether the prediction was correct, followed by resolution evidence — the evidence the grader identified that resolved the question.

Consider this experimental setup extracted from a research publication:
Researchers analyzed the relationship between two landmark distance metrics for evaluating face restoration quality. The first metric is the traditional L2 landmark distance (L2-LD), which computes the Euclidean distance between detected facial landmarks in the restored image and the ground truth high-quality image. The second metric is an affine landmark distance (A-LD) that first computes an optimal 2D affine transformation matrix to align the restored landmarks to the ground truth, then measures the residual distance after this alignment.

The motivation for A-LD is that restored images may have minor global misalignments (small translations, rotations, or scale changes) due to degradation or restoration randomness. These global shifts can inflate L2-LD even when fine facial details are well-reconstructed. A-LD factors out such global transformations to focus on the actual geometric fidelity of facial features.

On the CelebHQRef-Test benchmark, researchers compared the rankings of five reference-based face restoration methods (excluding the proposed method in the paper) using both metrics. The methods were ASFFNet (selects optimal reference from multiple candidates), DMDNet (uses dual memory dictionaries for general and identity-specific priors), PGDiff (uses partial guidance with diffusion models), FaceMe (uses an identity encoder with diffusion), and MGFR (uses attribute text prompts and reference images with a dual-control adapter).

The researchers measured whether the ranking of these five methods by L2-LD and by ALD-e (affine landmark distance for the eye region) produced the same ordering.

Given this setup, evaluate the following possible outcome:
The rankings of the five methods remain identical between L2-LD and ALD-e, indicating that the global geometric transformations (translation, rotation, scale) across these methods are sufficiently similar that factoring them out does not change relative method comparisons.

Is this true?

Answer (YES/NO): NO